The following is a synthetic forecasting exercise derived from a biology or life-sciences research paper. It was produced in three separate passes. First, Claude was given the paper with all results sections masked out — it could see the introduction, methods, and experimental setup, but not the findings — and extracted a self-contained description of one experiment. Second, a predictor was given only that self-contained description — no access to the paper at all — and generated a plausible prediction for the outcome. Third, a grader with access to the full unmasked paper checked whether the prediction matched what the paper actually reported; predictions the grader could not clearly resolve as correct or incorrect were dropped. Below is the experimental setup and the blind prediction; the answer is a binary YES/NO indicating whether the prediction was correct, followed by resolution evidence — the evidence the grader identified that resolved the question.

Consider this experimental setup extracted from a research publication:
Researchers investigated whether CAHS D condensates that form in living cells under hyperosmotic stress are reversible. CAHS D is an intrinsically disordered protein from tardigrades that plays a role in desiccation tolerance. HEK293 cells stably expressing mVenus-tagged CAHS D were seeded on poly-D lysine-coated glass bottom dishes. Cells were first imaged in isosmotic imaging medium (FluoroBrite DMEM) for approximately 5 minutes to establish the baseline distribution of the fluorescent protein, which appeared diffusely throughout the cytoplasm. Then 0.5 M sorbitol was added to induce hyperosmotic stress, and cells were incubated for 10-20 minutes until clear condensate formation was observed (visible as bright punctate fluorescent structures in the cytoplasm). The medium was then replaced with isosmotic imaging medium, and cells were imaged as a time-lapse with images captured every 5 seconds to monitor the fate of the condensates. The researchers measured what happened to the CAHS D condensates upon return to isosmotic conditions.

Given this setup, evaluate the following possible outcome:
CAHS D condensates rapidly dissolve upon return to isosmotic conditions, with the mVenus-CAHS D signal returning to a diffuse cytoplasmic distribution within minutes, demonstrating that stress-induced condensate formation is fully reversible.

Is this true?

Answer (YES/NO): YES